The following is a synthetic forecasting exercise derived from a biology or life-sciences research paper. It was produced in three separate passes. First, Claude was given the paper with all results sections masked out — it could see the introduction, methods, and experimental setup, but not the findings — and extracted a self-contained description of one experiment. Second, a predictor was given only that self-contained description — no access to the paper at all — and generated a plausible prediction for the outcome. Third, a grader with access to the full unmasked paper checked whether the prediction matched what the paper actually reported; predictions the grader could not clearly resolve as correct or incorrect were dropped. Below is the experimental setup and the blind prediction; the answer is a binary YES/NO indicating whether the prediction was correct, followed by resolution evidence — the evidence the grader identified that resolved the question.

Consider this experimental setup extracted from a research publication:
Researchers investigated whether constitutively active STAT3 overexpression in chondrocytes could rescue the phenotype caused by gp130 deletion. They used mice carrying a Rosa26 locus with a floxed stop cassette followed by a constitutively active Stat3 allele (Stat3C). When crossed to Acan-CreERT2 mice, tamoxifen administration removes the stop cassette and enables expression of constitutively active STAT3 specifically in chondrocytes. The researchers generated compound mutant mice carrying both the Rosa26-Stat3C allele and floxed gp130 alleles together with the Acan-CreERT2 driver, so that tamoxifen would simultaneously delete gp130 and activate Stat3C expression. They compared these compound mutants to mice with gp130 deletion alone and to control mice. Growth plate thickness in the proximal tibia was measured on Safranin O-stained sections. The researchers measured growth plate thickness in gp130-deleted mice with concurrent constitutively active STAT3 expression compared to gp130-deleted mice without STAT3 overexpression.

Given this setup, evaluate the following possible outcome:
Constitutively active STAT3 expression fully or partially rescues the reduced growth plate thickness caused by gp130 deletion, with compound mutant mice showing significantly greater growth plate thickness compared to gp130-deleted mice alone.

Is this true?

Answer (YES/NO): YES